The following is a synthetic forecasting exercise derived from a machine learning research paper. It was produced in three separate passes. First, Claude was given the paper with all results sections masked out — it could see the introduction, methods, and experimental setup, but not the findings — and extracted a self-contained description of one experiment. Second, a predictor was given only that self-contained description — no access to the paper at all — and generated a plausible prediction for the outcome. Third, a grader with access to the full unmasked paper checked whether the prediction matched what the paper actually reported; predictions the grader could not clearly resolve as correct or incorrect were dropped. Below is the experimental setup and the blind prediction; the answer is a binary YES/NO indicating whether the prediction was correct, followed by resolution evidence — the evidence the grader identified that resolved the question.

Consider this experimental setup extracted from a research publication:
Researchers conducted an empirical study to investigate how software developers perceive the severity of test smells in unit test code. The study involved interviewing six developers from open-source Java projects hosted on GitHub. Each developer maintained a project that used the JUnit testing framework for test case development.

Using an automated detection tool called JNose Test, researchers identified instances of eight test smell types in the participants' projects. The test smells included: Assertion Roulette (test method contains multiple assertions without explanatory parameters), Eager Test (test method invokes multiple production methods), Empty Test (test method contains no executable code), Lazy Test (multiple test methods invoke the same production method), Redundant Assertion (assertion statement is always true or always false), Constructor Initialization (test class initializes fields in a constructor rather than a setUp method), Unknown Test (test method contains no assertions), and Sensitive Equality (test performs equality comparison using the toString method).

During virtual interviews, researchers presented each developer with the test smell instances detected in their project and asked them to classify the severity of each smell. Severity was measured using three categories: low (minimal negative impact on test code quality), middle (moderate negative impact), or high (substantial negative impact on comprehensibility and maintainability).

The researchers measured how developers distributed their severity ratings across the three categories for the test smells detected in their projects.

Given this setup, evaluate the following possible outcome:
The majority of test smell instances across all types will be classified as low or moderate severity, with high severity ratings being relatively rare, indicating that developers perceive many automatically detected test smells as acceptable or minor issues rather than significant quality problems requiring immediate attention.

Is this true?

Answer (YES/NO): YES